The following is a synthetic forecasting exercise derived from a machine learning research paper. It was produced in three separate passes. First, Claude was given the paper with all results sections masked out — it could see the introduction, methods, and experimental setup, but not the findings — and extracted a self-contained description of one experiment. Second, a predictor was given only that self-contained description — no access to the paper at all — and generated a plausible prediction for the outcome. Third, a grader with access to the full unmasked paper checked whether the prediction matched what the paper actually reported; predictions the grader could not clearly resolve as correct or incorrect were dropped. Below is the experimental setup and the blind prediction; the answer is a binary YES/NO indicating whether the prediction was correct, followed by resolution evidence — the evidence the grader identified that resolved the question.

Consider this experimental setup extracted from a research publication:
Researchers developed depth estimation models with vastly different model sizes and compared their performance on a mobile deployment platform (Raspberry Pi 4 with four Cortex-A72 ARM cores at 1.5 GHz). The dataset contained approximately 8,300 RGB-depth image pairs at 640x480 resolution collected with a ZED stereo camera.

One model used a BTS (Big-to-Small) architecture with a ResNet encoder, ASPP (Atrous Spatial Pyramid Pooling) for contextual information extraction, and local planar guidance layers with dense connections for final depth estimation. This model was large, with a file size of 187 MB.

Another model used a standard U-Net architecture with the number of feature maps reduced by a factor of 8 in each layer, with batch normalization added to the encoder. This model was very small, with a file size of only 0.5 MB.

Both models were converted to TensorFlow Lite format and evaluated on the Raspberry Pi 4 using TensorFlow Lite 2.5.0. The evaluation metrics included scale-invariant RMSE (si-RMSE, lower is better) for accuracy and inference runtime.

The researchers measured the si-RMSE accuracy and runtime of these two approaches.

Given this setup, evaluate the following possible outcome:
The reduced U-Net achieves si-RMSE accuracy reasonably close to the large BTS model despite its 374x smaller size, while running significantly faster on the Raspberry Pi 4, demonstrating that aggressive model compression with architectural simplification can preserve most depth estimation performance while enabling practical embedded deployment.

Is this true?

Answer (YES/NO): NO